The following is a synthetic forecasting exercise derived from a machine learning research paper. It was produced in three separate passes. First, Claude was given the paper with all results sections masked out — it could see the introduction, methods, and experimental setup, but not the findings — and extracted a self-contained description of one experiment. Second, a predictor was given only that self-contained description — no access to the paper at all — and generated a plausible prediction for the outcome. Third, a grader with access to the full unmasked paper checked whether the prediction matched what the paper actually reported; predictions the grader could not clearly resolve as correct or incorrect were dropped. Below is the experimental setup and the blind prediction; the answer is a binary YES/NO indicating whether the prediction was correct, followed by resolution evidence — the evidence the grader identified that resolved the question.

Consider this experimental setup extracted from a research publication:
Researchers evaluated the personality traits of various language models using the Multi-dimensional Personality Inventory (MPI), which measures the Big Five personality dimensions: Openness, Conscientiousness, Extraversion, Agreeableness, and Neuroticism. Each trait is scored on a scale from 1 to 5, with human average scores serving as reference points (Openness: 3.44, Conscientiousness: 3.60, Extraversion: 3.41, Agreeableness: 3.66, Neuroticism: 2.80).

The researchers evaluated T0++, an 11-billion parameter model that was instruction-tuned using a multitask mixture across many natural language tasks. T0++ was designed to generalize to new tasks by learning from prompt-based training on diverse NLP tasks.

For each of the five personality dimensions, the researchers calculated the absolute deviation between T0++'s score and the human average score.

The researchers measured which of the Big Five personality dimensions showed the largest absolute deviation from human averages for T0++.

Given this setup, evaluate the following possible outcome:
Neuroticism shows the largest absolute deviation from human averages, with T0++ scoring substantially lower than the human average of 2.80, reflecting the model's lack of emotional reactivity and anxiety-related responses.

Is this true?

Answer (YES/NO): YES